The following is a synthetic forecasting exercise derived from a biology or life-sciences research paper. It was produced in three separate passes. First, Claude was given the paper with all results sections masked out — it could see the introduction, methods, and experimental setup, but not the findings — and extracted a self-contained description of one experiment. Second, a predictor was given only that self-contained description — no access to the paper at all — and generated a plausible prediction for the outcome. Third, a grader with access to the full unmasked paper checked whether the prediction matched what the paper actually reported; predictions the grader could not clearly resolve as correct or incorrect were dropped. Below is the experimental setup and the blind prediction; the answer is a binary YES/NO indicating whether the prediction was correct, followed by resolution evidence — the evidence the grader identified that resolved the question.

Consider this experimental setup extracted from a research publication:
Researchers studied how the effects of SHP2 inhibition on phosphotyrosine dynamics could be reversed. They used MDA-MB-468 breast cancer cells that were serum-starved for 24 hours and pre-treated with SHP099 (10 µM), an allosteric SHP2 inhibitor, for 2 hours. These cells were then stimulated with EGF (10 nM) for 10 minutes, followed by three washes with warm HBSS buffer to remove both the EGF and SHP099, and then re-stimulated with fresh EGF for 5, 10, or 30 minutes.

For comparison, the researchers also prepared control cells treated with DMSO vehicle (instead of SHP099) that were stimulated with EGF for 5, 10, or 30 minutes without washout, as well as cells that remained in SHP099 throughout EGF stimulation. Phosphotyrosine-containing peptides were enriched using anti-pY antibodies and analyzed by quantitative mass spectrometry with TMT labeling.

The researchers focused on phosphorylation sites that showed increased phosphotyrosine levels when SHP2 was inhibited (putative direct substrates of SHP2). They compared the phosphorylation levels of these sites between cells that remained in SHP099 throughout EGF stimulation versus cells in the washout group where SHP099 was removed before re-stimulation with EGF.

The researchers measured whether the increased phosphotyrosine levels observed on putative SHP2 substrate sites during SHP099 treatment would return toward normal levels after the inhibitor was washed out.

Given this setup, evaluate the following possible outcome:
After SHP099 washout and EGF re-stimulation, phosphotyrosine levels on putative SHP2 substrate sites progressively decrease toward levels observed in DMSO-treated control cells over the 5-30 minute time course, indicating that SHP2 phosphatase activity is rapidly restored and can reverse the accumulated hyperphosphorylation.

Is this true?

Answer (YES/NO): YES